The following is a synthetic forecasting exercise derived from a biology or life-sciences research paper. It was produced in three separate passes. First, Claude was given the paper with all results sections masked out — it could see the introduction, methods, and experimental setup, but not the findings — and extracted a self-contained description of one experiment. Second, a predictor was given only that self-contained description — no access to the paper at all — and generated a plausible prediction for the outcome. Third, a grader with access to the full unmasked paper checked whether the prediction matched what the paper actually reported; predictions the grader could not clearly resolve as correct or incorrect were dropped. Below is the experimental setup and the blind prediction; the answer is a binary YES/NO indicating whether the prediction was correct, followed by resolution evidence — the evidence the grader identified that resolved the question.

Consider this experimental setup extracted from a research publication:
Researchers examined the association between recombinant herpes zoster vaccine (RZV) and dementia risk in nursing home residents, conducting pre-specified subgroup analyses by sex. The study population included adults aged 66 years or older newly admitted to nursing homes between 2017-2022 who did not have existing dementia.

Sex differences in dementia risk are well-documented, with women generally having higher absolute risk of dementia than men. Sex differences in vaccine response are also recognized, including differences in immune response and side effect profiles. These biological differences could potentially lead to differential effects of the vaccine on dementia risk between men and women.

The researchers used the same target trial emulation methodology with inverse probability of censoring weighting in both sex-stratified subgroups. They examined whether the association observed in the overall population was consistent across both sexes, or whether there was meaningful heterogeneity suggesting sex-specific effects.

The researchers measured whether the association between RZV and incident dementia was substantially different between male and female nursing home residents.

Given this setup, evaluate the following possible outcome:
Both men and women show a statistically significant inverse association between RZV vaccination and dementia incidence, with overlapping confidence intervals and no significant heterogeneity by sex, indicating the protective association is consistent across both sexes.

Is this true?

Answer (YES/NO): NO